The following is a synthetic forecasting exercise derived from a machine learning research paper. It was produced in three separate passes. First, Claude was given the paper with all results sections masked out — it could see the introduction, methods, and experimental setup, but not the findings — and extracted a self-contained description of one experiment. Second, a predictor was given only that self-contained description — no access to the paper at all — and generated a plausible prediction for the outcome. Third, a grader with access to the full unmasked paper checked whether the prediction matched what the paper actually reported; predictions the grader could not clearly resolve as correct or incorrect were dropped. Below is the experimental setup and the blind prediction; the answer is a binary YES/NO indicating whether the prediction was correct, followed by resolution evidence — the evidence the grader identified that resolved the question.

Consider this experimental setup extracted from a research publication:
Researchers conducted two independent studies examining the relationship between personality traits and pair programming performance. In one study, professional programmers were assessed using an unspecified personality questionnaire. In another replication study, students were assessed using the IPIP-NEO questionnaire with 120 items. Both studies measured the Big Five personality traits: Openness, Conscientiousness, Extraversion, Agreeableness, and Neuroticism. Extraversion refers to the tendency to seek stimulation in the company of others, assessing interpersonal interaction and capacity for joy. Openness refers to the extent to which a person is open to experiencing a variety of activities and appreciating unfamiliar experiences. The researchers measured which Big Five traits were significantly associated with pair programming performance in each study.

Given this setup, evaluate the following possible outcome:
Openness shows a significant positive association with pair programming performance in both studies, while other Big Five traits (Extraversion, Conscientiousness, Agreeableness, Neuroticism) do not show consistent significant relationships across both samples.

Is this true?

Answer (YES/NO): NO